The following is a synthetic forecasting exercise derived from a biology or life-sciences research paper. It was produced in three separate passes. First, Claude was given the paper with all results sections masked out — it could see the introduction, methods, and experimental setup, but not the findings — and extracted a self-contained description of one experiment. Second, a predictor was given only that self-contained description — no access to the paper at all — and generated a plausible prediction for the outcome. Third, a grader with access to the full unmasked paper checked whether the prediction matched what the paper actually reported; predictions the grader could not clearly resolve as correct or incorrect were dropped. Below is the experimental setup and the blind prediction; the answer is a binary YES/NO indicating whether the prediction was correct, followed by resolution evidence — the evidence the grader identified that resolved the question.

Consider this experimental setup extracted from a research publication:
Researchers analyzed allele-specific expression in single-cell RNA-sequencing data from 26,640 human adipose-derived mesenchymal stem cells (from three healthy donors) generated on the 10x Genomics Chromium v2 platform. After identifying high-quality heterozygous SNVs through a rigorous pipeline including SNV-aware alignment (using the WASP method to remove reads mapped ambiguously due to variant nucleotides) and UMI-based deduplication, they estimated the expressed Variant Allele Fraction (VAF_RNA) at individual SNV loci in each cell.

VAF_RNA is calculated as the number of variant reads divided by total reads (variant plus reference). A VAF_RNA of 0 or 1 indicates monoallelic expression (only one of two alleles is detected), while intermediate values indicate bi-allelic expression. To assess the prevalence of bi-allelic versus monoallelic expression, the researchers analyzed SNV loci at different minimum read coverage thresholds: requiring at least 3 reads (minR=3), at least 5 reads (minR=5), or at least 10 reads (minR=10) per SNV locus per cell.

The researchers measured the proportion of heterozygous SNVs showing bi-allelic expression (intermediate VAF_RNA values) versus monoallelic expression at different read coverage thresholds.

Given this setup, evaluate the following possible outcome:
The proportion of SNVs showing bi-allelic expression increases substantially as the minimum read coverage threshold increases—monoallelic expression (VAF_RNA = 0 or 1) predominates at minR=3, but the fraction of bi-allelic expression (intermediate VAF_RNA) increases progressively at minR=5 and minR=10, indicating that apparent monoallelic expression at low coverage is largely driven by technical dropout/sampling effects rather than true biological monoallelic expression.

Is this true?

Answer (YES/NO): NO